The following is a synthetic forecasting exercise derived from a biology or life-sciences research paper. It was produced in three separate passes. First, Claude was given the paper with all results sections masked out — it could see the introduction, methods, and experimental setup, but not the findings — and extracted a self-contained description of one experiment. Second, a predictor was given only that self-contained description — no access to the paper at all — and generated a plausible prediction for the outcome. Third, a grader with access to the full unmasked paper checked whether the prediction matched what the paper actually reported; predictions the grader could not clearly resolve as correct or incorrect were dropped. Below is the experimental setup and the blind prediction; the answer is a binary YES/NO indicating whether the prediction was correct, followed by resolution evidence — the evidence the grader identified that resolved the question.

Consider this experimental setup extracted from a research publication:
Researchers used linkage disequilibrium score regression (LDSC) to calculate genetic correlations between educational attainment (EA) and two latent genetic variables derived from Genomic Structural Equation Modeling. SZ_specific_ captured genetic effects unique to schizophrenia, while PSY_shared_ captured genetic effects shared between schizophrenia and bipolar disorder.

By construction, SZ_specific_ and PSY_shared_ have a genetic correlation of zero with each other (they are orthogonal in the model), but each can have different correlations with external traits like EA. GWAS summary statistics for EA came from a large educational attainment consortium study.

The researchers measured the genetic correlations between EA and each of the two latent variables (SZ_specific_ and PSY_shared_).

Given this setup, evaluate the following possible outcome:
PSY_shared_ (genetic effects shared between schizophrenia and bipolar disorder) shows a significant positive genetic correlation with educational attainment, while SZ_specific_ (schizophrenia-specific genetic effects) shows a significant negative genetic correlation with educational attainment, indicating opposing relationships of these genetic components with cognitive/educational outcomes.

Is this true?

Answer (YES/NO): YES